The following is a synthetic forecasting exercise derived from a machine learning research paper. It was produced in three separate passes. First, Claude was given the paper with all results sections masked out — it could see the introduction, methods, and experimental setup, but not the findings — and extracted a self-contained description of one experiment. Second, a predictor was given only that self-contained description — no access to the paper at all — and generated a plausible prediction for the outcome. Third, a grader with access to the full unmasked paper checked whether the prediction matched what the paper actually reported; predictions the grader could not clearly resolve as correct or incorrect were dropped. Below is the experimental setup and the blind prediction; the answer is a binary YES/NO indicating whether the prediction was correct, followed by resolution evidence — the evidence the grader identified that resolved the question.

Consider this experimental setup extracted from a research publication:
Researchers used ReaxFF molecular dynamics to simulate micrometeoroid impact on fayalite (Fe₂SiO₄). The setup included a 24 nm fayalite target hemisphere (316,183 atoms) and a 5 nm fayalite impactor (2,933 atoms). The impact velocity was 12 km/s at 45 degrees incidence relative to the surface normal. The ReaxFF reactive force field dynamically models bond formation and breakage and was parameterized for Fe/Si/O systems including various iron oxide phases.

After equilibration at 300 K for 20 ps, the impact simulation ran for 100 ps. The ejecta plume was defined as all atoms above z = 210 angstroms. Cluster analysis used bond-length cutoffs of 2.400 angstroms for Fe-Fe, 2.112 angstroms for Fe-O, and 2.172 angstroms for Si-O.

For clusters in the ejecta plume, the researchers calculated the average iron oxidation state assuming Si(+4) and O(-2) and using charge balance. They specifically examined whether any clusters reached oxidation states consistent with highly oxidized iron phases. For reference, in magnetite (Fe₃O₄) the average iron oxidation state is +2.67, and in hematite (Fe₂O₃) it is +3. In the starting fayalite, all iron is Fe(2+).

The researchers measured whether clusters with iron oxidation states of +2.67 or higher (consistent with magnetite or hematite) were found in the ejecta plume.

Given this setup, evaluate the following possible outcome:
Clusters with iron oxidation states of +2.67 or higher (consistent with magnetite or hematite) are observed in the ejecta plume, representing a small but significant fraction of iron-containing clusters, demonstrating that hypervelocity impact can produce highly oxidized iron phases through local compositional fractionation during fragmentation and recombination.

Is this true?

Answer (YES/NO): YES